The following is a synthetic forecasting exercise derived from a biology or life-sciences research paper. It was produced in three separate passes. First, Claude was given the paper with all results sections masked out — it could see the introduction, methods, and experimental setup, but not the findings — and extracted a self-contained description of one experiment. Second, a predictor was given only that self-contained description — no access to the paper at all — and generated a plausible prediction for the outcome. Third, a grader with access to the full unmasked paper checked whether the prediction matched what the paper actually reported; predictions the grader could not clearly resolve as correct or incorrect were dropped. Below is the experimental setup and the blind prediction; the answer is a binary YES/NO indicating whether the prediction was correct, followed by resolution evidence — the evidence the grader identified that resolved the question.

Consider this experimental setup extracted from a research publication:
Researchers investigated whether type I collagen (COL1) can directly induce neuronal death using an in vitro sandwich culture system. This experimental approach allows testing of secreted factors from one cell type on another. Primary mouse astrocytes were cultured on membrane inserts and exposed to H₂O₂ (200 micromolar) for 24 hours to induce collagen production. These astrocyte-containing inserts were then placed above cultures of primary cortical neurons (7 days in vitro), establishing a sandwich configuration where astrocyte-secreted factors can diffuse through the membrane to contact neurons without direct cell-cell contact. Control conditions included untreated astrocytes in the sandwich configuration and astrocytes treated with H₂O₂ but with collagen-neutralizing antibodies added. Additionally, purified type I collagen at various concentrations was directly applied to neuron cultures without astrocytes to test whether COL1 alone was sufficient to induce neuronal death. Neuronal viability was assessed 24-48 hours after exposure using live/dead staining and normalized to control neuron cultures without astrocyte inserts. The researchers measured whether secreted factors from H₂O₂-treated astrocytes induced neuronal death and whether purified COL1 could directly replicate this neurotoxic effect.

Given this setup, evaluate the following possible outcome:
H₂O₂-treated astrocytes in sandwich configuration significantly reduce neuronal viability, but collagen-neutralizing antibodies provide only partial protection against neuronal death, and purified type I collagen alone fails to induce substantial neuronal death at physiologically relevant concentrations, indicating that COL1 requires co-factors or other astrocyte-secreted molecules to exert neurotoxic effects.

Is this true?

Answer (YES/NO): NO